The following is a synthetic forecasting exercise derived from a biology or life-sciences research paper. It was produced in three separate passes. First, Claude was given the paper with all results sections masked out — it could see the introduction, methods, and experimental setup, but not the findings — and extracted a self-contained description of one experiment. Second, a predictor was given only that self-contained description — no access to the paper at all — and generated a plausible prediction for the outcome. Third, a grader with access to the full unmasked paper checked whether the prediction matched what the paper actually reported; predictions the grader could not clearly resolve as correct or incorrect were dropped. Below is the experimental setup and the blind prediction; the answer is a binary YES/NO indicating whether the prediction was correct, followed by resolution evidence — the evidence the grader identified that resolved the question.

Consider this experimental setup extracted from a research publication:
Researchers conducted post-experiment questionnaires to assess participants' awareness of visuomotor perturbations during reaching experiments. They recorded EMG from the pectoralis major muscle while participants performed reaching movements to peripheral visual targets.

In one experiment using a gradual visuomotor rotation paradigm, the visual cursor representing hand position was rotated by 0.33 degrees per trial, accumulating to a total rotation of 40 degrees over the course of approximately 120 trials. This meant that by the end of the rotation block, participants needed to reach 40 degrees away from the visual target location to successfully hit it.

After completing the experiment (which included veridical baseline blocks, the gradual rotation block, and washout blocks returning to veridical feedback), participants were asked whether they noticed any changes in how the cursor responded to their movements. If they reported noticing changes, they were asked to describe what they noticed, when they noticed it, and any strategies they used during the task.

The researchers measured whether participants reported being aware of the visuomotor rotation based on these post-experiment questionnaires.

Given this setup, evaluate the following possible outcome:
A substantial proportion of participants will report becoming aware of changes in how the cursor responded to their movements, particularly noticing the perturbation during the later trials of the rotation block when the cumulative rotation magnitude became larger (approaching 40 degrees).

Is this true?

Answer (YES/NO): NO